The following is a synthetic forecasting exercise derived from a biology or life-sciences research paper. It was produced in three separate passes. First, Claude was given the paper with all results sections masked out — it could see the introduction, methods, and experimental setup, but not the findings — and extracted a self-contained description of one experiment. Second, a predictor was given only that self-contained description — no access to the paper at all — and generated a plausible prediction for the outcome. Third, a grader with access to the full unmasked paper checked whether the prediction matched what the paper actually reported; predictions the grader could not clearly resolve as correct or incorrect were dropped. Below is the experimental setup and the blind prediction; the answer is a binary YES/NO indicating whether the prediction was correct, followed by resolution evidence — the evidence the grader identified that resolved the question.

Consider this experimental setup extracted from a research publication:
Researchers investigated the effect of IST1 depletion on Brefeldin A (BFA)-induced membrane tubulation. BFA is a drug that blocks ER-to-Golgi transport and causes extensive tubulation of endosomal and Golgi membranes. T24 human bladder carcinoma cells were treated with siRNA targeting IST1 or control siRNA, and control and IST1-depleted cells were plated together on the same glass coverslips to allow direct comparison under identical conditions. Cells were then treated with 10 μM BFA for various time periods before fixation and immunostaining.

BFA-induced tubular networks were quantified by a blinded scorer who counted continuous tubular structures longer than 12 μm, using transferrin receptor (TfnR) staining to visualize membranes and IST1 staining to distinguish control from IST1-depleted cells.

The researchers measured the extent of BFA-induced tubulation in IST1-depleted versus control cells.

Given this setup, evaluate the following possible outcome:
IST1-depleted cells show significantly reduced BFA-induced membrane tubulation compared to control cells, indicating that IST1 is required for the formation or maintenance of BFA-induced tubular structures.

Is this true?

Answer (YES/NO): NO